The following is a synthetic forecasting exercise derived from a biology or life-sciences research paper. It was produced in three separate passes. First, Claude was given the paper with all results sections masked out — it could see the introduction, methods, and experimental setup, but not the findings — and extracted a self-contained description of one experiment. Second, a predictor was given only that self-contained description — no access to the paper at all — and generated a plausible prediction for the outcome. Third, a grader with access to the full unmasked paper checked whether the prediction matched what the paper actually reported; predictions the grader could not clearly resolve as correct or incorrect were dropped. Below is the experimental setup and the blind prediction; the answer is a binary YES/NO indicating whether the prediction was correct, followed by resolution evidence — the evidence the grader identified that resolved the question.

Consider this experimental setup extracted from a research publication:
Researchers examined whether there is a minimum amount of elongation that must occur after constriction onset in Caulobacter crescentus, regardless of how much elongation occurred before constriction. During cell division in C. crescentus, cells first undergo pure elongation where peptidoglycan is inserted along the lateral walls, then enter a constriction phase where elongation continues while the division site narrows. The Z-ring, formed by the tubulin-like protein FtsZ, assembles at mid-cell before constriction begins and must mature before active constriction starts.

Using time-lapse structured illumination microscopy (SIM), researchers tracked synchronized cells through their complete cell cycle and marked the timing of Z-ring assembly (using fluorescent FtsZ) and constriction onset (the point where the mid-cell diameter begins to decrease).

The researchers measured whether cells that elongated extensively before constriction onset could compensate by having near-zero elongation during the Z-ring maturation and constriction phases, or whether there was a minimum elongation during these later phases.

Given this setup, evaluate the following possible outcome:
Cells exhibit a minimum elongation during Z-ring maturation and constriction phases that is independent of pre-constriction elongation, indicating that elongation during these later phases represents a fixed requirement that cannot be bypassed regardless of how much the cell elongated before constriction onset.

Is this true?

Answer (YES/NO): YES